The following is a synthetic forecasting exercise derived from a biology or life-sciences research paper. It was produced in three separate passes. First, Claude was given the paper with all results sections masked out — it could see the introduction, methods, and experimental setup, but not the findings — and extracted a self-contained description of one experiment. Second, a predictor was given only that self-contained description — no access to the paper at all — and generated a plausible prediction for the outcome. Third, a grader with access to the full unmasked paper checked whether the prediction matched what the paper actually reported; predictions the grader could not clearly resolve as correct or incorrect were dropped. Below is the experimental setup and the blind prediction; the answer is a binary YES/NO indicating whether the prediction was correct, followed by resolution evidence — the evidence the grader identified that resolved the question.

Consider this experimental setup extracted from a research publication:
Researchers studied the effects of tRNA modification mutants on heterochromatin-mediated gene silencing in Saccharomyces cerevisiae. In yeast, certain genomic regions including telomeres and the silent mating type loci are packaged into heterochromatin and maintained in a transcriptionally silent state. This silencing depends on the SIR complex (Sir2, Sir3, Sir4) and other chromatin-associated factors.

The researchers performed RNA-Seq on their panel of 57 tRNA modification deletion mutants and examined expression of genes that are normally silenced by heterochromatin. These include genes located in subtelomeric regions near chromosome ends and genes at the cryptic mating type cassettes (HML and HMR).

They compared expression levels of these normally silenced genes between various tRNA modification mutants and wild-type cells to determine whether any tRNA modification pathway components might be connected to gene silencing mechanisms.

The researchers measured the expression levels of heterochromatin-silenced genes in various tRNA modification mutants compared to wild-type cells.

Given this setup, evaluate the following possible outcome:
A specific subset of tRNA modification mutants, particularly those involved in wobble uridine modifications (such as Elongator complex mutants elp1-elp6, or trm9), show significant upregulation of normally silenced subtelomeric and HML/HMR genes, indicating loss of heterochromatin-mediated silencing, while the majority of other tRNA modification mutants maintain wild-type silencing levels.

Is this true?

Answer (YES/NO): NO